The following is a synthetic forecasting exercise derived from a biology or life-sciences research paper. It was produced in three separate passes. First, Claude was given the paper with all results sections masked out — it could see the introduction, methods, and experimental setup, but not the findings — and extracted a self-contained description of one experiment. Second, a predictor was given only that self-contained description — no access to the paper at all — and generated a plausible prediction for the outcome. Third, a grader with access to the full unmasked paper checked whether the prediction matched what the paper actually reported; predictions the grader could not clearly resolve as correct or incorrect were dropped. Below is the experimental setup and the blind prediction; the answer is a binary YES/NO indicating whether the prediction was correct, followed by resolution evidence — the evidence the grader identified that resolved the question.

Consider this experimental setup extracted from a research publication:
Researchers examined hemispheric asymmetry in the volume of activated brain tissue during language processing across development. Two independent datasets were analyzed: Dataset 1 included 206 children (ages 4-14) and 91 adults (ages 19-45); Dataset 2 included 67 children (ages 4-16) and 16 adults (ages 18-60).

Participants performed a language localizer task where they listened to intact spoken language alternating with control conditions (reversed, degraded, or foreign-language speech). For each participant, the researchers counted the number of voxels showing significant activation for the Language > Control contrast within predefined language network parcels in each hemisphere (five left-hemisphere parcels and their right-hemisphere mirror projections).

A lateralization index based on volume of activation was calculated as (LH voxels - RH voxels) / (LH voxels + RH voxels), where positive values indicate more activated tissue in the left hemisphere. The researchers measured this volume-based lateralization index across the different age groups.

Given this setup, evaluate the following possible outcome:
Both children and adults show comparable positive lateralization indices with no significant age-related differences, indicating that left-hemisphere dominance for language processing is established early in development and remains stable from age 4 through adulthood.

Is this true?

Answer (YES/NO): YES